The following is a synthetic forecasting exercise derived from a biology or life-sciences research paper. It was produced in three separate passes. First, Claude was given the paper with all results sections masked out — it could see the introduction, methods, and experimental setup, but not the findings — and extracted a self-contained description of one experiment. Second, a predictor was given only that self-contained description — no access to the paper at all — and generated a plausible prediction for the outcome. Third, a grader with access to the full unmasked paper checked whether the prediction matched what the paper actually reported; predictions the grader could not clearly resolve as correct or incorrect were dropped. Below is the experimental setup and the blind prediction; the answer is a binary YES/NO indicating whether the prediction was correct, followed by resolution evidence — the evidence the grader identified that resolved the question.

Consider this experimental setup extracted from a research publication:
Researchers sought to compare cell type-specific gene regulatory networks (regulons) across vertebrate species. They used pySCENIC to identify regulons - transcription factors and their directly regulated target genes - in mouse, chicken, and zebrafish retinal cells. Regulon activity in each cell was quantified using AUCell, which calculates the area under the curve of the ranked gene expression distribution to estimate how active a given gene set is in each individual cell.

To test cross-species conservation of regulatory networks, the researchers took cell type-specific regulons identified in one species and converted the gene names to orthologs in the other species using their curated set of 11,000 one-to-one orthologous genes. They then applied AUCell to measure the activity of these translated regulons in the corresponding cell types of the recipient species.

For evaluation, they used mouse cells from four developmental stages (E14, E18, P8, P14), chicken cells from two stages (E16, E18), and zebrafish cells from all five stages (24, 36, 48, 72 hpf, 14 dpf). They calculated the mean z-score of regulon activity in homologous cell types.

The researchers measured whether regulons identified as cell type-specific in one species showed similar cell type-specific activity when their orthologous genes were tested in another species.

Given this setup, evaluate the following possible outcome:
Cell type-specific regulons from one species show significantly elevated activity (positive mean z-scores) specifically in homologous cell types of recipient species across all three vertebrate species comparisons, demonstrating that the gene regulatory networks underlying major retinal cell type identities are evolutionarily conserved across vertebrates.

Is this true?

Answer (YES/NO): YES